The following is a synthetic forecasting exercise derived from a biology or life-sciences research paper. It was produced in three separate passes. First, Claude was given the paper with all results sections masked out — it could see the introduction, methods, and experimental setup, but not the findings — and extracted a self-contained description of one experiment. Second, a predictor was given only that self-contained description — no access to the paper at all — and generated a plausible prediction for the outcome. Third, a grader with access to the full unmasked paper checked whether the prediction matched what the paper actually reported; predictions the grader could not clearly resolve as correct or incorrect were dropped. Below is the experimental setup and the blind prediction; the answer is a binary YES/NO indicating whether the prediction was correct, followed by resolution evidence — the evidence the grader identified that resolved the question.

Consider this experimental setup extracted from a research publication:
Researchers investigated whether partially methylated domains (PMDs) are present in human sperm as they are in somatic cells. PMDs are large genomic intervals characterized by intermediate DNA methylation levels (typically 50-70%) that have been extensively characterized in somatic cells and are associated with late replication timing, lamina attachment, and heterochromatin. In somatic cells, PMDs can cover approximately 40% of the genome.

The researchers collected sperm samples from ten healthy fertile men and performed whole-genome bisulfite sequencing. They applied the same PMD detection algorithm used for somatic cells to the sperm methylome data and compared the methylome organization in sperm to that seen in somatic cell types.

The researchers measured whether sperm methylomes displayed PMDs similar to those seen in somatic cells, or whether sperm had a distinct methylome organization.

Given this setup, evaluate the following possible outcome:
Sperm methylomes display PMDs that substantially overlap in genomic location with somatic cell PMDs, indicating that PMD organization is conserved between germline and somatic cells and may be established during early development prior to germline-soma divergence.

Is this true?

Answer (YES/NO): NO